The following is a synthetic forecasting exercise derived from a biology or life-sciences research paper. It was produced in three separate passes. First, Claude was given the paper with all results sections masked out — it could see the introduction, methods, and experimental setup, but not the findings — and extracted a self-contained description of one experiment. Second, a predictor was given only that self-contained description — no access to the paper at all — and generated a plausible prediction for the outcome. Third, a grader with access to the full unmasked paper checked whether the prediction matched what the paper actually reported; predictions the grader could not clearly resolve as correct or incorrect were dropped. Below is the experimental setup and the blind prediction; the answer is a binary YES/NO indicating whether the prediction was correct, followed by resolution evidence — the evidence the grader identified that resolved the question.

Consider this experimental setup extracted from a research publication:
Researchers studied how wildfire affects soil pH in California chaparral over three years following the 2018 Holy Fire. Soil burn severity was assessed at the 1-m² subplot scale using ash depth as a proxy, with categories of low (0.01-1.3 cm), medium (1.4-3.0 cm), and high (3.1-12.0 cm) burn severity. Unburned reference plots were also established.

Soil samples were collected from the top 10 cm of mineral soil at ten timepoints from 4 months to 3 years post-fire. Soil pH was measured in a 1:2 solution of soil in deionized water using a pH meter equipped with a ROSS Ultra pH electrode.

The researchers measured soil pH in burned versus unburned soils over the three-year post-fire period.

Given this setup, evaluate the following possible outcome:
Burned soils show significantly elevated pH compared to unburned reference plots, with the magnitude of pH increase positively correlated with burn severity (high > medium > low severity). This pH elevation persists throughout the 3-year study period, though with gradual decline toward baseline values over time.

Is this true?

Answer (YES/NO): NO